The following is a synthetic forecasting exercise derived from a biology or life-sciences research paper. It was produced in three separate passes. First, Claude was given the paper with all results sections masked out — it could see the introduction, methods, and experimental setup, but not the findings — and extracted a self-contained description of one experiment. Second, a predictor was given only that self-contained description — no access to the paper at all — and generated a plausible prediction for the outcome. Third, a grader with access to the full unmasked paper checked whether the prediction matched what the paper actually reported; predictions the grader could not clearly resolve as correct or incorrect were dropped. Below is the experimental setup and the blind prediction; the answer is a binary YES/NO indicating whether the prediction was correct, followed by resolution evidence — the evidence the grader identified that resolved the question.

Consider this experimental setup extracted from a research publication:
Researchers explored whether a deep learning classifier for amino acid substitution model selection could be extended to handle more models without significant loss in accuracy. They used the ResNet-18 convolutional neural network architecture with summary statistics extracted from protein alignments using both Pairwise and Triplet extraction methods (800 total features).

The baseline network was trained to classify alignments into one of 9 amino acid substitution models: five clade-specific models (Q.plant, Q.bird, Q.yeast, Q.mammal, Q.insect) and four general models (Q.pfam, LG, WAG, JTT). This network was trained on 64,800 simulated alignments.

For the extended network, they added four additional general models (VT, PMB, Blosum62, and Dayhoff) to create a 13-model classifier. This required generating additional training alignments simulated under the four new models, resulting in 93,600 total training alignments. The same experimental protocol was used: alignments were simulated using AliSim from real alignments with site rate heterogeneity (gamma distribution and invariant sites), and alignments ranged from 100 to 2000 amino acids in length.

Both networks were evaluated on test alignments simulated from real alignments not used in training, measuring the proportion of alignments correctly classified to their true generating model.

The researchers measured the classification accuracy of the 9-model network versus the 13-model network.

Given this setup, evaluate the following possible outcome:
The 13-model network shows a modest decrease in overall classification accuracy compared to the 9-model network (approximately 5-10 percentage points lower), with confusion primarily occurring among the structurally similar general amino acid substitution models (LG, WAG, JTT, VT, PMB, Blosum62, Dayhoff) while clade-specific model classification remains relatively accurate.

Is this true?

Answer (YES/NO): NO